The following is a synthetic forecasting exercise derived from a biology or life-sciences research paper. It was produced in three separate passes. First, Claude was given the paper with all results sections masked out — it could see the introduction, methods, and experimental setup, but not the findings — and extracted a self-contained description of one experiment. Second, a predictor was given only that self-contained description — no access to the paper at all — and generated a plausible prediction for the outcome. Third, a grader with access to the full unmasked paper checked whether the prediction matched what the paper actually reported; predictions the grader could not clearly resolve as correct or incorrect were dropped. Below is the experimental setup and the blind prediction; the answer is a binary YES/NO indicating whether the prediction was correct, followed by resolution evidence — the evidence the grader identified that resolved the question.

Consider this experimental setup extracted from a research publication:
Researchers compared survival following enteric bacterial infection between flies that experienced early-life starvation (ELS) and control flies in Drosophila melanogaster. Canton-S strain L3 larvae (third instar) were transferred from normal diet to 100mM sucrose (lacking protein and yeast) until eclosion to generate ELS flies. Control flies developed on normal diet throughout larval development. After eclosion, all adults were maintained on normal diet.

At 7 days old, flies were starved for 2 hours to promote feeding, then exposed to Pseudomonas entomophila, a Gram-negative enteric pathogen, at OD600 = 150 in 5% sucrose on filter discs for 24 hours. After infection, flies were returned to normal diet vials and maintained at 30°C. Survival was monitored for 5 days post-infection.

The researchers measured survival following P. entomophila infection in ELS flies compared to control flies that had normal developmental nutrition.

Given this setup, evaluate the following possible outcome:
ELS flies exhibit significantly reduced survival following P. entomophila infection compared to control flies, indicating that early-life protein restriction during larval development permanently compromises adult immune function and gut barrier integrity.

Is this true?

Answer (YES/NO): NO